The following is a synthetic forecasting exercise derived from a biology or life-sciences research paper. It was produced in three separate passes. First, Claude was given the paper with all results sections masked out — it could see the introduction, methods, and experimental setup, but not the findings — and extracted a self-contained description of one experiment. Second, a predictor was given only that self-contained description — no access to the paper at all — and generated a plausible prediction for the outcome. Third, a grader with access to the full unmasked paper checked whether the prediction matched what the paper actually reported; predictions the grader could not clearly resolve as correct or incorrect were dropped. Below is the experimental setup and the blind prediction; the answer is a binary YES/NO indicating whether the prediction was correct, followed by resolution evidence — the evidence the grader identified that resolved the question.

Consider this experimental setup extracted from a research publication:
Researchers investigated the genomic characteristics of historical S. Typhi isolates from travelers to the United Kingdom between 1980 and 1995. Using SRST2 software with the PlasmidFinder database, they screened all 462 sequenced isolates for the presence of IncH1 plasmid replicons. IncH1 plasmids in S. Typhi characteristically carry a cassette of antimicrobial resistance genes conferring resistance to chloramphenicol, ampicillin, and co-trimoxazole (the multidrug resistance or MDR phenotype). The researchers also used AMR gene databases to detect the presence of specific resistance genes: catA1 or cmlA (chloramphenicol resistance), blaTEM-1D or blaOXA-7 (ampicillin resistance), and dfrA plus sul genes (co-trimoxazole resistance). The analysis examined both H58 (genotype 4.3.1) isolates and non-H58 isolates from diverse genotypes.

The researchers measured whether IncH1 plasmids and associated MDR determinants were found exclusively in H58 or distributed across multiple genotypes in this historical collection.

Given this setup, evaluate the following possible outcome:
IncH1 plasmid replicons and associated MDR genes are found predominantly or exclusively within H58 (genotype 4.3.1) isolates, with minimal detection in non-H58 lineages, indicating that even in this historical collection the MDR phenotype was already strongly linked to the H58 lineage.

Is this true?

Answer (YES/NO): YES